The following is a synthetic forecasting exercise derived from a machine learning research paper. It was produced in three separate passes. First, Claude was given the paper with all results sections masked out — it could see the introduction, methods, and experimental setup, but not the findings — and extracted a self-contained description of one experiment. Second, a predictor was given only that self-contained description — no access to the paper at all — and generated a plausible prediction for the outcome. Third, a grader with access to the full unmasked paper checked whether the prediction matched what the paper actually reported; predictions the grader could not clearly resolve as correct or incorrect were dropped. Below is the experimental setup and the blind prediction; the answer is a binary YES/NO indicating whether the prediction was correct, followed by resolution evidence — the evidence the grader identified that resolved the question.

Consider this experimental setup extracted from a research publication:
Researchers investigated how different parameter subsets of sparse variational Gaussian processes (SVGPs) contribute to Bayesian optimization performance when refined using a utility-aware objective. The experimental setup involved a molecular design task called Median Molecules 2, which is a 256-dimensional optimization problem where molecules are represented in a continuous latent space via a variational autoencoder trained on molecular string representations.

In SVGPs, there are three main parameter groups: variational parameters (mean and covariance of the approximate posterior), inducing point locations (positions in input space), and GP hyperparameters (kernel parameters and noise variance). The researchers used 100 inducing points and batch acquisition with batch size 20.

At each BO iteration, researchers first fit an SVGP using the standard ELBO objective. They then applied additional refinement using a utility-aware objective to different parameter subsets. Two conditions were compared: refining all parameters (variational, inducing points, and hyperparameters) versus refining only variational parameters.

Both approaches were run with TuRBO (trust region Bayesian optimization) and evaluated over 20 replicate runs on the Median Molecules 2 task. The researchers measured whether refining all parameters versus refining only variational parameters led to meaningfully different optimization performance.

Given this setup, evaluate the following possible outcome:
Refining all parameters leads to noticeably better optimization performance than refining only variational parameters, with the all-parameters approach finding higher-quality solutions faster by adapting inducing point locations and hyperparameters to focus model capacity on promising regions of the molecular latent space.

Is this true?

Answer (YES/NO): YES